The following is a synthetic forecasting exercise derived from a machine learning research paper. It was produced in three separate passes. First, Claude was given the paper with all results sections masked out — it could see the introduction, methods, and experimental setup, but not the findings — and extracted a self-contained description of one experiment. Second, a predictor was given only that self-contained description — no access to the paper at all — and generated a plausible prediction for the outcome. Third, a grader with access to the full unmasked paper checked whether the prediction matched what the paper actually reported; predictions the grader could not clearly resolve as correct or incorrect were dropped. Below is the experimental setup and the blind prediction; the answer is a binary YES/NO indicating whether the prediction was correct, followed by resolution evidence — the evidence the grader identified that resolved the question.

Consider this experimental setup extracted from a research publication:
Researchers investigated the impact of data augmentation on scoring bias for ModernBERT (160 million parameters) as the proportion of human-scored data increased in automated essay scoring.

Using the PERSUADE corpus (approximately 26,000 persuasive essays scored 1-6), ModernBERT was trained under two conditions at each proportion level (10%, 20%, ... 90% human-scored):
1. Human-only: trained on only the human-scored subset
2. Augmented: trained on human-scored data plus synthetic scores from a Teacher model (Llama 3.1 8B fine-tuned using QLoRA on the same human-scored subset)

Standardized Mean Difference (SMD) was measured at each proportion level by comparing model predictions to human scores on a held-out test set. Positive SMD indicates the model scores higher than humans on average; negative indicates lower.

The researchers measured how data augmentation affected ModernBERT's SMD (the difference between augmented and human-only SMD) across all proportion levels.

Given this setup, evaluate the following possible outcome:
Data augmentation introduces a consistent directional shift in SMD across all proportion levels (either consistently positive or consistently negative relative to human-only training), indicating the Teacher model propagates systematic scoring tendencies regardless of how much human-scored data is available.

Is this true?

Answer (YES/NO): YES